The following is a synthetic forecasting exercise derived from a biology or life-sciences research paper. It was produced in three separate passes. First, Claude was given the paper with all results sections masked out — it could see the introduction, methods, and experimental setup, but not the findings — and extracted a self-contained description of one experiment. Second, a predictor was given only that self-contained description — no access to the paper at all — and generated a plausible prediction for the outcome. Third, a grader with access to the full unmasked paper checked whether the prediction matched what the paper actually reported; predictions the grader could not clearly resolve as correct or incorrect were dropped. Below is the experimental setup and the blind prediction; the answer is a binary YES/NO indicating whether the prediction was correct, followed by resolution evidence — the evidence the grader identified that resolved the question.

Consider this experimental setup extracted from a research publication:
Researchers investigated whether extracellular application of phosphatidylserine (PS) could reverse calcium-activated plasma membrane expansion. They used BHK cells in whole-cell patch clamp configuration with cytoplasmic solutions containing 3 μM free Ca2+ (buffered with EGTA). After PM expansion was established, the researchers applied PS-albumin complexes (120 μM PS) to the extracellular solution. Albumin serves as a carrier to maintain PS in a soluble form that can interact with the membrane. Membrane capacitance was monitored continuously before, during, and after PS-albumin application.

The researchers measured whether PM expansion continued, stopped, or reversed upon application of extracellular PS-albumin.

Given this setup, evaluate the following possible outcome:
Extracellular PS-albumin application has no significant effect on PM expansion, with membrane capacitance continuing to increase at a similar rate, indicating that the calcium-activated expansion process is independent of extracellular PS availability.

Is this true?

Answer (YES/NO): NO